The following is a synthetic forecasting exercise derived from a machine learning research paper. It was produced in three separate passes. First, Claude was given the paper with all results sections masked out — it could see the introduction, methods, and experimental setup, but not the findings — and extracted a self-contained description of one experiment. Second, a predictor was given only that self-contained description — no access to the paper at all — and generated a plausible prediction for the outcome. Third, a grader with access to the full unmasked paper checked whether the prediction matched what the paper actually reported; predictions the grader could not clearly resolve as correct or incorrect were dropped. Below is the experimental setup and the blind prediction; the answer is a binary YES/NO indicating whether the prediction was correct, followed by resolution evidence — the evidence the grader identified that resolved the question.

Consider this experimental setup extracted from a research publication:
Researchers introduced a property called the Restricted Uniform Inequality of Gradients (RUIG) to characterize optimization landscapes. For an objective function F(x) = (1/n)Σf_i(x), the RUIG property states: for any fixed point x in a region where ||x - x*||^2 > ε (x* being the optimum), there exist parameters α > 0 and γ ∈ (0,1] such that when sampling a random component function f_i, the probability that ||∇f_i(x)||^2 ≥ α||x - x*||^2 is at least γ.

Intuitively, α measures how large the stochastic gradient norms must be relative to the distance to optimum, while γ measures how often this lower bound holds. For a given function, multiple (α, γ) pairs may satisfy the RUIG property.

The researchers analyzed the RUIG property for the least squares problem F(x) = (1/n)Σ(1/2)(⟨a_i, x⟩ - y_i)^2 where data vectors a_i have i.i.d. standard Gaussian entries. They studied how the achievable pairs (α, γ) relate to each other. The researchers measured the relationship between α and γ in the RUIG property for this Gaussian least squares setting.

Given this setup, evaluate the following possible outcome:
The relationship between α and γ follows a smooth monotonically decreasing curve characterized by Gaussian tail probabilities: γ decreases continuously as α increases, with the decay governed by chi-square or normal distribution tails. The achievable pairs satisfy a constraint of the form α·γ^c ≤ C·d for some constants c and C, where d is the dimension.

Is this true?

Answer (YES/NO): NO